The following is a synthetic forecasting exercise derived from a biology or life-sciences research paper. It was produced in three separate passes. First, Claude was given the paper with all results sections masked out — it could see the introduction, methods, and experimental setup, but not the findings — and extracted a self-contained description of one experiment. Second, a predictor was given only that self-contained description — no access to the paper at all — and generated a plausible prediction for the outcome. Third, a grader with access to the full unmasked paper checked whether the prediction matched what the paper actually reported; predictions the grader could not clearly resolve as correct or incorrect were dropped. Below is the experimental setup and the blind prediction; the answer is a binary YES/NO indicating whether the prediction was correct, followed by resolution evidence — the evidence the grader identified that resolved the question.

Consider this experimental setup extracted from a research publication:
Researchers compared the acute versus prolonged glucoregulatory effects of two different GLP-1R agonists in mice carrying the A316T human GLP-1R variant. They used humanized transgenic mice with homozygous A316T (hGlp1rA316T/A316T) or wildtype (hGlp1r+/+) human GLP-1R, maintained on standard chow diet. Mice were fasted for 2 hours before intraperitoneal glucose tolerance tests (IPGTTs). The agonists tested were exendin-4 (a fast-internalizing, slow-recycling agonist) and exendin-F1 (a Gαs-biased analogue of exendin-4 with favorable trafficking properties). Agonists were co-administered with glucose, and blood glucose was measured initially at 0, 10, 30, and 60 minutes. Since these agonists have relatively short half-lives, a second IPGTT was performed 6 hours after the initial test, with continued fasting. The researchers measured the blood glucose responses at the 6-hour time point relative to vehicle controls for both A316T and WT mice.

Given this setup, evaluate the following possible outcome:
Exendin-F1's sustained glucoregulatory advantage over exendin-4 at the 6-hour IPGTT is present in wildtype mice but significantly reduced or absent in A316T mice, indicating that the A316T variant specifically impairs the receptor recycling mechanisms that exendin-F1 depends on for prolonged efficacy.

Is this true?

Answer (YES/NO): NO